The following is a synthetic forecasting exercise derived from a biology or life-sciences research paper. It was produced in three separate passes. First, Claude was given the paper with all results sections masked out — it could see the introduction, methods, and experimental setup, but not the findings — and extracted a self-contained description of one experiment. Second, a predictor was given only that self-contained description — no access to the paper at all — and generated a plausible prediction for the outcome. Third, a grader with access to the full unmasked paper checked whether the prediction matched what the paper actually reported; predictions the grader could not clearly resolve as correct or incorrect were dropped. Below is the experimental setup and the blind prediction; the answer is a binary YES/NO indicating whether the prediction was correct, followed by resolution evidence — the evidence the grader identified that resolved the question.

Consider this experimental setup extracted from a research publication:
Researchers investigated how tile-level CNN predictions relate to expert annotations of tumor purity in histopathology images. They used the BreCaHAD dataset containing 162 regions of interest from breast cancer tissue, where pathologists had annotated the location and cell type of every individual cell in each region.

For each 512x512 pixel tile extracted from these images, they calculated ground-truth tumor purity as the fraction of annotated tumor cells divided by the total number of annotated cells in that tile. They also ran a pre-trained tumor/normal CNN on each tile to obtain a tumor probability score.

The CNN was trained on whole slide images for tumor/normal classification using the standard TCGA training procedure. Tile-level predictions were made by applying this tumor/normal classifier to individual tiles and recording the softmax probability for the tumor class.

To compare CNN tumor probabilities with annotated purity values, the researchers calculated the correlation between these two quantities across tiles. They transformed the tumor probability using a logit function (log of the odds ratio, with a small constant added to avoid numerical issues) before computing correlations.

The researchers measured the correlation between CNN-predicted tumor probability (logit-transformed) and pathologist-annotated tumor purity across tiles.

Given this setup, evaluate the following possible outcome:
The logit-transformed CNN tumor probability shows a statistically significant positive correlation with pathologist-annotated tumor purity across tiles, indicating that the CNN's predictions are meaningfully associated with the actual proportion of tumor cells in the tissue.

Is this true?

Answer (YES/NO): YES